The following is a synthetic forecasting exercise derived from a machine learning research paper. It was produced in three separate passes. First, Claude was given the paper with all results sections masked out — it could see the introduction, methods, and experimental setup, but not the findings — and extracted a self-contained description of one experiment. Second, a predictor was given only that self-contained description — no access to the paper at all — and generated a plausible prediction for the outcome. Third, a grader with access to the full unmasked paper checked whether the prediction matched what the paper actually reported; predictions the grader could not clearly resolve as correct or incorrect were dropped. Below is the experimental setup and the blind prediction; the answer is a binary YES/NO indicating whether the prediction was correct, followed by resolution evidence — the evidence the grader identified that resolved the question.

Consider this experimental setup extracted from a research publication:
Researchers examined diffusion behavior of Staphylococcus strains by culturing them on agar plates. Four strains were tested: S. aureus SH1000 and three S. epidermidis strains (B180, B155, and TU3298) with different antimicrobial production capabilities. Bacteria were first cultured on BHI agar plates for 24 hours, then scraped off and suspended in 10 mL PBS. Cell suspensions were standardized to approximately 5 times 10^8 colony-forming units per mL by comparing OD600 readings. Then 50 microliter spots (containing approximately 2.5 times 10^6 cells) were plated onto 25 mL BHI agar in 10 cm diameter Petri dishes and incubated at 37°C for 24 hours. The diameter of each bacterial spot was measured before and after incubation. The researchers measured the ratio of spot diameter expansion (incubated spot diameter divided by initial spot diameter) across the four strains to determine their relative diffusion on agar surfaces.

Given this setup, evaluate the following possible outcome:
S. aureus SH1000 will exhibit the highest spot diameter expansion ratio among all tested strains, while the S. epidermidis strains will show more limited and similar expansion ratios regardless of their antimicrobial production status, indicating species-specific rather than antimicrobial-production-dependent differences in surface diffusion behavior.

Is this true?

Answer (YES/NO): NO